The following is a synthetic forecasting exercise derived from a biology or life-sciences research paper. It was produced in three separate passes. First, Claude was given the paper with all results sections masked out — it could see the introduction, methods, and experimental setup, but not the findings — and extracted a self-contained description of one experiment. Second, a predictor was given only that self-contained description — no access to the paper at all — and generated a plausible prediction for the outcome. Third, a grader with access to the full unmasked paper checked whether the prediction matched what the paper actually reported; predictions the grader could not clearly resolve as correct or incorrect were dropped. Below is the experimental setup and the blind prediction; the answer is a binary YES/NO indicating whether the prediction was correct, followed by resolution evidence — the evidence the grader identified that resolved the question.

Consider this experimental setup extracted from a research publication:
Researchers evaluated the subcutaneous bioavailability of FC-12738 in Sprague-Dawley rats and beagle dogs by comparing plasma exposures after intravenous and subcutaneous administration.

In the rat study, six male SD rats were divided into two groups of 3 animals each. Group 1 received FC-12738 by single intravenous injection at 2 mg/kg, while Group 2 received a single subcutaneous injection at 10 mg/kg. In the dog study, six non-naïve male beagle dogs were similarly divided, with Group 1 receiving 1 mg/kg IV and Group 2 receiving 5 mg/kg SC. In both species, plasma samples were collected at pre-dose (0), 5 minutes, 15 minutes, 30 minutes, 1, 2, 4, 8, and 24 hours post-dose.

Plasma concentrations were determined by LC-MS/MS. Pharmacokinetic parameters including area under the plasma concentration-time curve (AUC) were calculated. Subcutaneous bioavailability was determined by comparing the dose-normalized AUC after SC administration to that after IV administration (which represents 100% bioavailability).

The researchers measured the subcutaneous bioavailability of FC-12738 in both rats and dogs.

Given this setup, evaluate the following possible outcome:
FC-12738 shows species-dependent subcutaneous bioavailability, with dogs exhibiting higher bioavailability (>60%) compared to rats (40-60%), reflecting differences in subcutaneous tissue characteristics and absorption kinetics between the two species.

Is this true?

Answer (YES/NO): NO